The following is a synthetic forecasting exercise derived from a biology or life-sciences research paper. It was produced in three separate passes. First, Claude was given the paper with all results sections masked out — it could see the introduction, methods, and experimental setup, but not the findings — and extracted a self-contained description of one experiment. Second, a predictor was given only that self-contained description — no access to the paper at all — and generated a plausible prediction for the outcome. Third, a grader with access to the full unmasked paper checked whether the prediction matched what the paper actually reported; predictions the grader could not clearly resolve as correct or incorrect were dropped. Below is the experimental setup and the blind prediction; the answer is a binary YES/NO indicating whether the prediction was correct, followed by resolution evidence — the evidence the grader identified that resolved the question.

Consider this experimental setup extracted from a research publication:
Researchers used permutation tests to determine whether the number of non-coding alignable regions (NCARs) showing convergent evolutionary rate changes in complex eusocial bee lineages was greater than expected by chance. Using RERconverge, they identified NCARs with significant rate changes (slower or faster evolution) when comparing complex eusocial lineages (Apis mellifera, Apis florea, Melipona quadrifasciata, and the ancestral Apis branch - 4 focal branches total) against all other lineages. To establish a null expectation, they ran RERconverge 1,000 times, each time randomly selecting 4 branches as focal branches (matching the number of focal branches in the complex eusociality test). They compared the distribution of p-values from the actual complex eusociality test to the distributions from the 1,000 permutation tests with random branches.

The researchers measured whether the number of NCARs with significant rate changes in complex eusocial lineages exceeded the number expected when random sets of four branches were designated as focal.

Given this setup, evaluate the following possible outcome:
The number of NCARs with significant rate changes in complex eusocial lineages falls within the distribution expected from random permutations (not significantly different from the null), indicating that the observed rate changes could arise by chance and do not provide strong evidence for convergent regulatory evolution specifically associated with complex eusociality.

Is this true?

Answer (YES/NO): NO